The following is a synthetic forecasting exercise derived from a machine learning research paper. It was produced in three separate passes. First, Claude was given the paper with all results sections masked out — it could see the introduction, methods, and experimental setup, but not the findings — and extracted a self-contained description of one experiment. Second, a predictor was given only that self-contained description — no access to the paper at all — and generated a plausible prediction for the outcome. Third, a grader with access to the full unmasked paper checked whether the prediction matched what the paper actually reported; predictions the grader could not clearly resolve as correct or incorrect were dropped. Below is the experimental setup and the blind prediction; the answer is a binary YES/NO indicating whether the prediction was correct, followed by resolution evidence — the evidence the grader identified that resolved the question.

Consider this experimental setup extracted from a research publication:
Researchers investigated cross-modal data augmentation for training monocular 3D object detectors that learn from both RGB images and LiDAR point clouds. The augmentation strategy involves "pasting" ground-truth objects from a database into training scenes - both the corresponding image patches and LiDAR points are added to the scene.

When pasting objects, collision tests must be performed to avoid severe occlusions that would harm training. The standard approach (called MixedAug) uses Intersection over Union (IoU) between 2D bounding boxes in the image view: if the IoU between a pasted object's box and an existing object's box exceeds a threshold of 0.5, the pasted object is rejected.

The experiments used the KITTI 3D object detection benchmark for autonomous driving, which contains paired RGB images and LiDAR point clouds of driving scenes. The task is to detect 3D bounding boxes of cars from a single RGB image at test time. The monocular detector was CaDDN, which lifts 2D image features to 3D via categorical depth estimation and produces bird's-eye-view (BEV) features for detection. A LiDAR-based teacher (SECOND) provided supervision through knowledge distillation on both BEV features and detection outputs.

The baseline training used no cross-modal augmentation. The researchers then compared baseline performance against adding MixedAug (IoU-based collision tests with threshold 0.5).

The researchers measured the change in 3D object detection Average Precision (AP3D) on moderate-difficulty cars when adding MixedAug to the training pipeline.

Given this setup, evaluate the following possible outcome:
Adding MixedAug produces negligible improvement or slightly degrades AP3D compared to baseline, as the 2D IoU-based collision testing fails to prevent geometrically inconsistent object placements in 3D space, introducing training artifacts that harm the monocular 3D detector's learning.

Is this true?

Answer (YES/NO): NO